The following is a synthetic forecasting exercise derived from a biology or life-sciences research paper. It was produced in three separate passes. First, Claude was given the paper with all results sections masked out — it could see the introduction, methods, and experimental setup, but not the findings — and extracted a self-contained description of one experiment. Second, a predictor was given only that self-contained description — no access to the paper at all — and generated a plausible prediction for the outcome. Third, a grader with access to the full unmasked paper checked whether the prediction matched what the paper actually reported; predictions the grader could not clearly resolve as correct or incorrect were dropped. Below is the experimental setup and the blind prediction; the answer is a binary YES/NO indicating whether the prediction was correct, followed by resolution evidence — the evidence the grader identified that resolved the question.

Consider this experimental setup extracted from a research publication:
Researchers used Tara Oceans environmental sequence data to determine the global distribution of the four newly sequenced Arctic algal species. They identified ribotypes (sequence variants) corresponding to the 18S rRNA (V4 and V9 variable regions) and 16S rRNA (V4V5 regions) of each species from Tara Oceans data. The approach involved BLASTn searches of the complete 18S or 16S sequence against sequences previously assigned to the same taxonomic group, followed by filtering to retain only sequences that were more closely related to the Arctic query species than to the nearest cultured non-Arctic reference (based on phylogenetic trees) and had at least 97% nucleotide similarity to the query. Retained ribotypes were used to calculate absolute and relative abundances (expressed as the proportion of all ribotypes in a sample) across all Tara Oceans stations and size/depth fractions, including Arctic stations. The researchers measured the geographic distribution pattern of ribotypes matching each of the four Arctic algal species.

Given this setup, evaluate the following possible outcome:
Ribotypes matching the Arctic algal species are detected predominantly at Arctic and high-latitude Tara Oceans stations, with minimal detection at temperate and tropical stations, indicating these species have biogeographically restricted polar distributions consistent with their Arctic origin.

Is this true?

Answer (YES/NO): YES